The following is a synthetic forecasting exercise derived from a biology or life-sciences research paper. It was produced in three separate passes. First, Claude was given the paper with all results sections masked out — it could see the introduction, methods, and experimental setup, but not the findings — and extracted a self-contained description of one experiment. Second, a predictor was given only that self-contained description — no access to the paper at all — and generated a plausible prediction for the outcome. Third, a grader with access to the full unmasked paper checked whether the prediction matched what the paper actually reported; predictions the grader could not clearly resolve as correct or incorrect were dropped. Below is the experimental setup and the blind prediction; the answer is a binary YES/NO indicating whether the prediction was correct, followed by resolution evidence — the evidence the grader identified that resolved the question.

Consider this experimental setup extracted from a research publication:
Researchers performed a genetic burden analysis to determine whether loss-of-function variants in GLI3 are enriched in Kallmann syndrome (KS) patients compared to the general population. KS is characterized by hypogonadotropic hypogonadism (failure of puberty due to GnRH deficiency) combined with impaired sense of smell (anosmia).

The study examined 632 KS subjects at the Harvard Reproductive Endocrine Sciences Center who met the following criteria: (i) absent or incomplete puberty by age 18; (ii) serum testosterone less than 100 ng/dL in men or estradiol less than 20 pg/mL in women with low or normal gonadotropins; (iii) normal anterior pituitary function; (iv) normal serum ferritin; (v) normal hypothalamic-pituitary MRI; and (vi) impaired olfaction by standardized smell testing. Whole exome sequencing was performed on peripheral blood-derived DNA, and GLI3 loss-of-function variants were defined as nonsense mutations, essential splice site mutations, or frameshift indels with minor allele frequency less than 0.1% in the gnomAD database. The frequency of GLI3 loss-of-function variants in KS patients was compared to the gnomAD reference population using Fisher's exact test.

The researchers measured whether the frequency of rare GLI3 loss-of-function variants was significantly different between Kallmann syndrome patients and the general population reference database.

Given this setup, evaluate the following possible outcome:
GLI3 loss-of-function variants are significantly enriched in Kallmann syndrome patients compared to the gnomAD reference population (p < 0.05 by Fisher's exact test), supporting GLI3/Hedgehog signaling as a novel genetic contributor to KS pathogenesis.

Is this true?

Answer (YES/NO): NO